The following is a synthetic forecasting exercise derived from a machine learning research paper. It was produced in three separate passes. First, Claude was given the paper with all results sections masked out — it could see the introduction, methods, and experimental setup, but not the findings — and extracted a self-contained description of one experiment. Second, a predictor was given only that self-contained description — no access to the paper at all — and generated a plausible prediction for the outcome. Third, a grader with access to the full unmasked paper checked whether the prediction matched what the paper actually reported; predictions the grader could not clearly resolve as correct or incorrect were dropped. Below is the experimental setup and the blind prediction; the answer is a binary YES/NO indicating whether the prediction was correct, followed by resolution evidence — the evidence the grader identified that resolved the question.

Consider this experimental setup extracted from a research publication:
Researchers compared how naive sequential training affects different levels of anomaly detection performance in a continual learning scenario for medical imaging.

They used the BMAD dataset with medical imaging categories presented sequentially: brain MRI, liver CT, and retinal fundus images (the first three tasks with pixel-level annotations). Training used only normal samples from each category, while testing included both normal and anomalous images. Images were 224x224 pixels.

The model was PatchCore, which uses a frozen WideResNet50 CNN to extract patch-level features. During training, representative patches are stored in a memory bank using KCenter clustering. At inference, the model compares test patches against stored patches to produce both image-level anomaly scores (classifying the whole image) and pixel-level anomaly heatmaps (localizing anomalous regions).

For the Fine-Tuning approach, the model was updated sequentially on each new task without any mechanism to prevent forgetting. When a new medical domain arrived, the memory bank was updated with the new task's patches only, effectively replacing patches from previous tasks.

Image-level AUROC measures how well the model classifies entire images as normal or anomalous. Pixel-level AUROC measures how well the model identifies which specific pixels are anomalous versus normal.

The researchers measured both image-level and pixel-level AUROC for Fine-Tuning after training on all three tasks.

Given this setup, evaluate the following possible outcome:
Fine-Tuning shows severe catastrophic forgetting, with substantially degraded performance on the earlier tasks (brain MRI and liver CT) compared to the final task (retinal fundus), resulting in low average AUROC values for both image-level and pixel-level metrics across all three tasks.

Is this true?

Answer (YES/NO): YES